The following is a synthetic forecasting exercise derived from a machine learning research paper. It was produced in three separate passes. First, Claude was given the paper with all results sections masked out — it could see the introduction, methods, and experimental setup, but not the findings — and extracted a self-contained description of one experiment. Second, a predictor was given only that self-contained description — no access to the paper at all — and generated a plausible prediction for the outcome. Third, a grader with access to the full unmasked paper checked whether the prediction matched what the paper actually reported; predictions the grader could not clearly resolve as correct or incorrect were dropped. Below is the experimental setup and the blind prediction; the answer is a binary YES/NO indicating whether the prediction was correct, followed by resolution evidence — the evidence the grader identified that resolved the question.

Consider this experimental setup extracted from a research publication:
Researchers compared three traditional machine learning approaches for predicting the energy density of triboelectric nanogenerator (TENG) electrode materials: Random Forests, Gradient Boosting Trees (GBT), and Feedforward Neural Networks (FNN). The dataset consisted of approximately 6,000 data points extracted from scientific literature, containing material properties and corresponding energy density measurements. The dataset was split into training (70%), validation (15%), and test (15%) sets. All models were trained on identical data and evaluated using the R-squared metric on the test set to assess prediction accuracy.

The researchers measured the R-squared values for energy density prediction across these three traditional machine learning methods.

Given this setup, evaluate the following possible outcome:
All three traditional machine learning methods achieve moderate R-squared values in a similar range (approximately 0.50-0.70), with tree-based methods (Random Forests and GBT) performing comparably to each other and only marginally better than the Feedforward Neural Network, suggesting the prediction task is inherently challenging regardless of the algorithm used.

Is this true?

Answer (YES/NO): NO